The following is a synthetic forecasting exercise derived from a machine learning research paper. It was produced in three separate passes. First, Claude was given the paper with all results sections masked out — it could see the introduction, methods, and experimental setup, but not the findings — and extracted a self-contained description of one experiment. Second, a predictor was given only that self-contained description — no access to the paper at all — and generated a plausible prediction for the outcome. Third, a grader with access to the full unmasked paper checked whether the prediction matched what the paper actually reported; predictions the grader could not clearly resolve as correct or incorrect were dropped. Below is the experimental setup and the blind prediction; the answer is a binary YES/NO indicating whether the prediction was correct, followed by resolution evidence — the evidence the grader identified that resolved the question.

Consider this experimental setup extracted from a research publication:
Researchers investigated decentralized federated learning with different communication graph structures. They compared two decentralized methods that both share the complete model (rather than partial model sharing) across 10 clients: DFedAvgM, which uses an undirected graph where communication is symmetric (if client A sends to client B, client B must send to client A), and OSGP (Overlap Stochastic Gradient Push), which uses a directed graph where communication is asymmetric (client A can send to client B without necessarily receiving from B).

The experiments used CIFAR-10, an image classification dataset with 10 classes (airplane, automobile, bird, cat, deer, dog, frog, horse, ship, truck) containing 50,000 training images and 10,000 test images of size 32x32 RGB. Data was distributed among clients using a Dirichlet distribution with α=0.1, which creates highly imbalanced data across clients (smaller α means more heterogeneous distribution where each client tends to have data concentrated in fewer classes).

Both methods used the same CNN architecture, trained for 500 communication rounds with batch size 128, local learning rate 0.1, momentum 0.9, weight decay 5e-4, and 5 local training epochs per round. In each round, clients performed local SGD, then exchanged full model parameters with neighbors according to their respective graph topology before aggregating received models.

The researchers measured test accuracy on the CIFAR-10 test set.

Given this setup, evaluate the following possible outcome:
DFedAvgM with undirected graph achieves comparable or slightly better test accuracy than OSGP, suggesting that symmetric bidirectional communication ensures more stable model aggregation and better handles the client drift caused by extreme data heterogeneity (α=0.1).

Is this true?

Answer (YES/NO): NO